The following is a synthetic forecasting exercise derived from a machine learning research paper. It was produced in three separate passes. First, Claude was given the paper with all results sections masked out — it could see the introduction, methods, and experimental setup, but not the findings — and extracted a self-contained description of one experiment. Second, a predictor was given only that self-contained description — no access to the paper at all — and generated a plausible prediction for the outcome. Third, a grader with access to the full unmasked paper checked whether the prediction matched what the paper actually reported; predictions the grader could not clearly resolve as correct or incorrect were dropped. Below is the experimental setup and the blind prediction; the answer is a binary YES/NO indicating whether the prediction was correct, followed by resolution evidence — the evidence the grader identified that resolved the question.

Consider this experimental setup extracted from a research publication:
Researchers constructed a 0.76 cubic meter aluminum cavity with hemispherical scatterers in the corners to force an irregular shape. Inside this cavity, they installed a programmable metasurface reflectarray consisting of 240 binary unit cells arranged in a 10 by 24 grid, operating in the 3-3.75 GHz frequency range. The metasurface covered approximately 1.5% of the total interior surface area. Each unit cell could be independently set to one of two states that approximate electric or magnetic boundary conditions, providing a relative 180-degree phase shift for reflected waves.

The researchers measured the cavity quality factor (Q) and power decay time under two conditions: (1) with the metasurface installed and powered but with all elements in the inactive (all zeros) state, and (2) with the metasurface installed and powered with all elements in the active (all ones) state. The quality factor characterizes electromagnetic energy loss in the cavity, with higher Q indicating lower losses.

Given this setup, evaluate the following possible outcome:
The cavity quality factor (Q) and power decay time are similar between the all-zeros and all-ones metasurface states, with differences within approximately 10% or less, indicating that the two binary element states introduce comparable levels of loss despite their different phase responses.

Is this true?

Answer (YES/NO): YES